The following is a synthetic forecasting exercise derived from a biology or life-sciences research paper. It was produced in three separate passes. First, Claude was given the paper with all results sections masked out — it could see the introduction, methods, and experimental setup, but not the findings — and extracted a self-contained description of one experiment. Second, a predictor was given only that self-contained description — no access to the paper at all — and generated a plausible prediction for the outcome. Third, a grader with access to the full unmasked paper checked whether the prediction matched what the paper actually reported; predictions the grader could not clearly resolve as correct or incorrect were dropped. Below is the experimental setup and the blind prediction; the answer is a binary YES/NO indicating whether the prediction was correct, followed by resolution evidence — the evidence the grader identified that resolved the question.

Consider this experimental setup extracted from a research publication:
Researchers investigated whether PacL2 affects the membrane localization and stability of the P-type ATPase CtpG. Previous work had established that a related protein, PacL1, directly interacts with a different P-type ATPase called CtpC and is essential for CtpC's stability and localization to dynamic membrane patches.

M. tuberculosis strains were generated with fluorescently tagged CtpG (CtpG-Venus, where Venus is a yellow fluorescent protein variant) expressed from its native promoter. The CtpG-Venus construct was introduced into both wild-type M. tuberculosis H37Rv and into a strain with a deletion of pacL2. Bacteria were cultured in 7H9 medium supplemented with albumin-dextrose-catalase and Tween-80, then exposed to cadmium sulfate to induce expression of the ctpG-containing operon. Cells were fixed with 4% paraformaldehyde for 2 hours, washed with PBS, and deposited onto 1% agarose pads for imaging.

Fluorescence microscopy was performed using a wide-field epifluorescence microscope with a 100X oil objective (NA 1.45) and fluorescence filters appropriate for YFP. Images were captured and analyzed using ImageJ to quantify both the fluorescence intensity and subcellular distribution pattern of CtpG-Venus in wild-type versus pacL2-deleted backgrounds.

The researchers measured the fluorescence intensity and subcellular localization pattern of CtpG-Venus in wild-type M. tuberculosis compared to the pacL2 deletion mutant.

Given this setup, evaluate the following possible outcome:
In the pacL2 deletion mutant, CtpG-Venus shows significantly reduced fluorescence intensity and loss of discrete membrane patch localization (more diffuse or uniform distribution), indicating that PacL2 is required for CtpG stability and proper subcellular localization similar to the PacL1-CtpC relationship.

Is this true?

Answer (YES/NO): YES